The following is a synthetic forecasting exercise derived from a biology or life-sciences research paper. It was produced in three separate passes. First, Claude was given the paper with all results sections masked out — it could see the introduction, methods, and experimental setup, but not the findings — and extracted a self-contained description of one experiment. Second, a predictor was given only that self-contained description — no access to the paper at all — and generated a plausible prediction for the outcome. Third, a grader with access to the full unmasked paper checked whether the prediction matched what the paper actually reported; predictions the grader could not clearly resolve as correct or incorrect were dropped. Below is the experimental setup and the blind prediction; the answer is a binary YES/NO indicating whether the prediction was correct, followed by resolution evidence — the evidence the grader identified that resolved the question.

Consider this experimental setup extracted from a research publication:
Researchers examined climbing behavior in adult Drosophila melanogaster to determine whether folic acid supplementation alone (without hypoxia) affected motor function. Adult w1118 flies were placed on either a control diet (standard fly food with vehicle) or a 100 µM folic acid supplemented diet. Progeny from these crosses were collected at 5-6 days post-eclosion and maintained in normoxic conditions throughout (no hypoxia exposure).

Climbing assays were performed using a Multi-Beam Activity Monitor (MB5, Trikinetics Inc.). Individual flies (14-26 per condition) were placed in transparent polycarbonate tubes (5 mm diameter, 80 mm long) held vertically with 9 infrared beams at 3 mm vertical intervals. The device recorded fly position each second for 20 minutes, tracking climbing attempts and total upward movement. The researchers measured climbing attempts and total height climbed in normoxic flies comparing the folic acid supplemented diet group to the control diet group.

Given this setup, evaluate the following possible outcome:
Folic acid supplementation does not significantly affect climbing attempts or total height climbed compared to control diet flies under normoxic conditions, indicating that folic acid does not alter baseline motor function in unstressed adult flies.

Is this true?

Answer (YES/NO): YES